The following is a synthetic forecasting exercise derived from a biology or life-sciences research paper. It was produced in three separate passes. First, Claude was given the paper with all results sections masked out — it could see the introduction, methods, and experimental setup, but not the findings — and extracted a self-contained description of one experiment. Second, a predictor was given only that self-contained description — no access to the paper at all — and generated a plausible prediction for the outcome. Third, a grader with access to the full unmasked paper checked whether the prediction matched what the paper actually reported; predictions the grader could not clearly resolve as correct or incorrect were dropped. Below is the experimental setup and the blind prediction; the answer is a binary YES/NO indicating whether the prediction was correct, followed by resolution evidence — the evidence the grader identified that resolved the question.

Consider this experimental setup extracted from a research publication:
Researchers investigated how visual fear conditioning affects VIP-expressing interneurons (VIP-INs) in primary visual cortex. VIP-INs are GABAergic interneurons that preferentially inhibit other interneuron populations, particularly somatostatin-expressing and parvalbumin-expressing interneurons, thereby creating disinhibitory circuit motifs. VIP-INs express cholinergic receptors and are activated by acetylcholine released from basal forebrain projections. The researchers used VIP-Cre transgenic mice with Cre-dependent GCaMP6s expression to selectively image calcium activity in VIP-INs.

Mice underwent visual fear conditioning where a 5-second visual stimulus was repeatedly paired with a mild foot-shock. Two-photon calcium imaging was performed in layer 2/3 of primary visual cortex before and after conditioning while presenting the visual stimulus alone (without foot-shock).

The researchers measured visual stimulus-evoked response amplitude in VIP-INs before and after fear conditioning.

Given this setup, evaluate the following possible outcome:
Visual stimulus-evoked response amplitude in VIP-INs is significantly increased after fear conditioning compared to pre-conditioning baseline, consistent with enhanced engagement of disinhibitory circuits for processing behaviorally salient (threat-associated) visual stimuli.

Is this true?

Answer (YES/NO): NO